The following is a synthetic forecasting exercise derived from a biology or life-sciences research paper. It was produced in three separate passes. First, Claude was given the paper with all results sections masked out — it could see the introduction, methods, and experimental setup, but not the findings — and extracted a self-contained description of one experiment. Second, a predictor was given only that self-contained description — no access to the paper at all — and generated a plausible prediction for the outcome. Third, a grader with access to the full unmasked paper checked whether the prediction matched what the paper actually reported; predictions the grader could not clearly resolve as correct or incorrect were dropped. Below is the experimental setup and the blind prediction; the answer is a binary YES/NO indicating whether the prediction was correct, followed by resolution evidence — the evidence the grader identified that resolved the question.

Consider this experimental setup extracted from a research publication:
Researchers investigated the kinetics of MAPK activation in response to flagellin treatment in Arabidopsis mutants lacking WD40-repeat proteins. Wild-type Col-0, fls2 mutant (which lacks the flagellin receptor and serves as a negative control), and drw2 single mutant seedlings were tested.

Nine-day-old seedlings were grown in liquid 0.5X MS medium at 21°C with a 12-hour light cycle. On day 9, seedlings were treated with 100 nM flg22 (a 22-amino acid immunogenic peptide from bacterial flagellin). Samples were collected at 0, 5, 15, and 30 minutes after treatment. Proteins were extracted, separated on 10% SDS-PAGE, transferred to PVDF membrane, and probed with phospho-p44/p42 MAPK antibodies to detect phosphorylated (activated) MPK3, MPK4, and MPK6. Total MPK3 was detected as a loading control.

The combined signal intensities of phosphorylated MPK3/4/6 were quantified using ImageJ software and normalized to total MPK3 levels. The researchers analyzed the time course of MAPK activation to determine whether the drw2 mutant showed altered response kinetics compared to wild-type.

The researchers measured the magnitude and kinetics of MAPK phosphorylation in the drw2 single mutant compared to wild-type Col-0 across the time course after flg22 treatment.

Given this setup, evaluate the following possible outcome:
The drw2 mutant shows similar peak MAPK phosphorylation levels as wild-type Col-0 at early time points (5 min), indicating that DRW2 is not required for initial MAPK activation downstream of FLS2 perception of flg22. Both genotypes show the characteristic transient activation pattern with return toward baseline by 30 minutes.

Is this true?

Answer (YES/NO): NO